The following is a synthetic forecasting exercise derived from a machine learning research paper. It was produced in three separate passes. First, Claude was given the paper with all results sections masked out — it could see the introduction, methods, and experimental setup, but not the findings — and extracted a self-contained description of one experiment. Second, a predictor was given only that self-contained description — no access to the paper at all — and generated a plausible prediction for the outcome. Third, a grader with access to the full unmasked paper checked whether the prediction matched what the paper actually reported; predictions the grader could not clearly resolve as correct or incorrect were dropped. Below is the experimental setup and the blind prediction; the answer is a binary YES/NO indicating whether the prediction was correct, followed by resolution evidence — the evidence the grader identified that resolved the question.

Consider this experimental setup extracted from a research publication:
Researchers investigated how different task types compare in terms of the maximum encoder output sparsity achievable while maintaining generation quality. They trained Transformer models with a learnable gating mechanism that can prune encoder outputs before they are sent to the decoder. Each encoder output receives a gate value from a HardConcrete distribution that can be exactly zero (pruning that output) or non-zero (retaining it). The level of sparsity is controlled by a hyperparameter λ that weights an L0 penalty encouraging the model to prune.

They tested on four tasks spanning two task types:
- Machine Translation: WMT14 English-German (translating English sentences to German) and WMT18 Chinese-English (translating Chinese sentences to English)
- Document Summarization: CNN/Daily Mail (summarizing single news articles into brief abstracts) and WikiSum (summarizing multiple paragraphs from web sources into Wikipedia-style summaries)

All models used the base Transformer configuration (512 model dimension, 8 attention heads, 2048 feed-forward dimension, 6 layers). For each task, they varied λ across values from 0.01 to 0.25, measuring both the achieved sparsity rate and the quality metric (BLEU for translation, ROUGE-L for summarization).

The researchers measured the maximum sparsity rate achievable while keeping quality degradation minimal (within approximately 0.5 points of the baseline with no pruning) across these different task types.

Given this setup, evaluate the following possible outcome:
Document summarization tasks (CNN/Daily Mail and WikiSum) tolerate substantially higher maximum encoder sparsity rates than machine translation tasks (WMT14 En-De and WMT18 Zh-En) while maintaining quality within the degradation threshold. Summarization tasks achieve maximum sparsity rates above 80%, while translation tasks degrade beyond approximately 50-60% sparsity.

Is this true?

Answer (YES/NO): NO